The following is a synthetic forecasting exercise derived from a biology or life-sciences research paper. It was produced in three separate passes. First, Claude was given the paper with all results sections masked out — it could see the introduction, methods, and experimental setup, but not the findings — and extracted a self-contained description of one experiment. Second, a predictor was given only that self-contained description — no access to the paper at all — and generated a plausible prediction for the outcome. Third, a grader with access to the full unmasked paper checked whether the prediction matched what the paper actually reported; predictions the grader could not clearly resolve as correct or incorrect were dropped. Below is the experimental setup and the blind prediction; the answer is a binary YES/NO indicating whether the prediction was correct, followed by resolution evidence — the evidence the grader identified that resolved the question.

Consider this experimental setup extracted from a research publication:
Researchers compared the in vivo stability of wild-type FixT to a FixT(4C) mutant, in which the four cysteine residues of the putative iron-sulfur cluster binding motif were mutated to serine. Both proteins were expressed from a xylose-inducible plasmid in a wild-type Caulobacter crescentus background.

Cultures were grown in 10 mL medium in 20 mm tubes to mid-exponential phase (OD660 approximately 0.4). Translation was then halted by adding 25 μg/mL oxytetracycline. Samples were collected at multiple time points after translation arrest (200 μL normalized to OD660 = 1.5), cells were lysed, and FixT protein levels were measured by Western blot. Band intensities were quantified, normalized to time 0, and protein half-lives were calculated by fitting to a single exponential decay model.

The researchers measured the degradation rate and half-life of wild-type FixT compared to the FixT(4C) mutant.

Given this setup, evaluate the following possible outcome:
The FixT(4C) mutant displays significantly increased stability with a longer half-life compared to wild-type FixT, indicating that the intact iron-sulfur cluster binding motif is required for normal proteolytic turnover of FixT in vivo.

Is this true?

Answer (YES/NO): NO